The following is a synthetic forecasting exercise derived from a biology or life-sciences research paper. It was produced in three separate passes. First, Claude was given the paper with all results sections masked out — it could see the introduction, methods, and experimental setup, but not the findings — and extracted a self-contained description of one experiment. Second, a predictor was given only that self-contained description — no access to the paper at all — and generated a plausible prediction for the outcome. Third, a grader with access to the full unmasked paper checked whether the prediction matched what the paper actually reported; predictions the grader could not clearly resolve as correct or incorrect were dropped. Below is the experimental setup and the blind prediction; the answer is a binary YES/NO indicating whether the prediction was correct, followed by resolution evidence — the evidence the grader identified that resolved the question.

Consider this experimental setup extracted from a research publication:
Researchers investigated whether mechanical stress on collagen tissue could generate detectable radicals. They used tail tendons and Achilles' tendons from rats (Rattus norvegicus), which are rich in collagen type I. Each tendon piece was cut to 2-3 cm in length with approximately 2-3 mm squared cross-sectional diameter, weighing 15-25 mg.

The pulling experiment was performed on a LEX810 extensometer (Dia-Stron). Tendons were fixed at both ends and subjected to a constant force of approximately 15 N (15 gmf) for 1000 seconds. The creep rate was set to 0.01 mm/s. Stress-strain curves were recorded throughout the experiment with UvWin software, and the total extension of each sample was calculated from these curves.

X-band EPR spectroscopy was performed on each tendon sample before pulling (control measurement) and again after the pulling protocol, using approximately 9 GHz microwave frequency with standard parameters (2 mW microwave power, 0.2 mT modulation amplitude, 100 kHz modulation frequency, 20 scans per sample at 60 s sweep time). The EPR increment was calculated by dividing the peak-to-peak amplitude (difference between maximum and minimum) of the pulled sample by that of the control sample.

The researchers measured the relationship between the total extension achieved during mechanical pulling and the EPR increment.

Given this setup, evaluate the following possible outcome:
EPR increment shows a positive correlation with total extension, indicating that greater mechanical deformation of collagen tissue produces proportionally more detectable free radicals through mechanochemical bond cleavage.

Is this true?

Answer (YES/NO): YES